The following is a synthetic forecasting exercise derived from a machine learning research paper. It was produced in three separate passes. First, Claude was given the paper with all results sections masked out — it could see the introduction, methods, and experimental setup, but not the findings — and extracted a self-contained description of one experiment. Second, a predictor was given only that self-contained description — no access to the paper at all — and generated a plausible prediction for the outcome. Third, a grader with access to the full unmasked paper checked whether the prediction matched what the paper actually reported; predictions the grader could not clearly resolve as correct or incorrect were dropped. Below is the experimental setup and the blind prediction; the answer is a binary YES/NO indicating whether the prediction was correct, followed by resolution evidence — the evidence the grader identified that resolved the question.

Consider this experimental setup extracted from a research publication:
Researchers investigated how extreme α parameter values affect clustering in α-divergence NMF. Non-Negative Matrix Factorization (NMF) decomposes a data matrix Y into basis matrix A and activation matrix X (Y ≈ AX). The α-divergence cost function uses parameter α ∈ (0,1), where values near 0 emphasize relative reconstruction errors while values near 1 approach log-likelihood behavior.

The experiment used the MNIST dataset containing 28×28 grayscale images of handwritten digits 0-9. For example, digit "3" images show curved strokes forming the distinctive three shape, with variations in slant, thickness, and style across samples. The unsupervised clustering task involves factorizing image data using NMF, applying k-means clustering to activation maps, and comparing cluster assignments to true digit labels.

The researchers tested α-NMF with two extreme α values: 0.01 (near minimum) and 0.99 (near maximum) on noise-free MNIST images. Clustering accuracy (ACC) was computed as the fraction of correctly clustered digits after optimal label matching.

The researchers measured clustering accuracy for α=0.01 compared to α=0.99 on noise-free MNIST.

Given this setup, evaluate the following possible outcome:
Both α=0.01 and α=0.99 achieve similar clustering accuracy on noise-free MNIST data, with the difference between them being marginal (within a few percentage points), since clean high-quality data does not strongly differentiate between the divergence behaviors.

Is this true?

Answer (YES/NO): NO